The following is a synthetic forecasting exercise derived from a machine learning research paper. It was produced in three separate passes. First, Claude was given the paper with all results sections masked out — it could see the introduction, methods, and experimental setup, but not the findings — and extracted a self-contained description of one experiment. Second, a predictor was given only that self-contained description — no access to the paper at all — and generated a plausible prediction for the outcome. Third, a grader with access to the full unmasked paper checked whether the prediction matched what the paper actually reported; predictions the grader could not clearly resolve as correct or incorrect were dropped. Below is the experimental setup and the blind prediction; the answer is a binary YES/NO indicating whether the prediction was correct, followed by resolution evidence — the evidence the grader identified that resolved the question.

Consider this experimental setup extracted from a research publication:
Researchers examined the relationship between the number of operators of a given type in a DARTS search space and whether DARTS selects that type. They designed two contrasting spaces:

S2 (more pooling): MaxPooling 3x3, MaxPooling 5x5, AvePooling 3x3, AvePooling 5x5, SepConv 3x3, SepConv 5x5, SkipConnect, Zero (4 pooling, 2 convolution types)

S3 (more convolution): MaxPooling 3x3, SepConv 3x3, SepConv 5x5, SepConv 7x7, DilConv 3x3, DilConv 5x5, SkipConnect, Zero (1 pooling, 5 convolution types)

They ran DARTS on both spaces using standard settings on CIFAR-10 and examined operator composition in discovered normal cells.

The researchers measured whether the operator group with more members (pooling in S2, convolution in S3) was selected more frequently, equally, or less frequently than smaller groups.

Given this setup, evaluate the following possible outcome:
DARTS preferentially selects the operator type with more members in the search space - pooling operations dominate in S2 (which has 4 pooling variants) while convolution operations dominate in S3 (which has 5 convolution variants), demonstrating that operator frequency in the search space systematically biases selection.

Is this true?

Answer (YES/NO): NO